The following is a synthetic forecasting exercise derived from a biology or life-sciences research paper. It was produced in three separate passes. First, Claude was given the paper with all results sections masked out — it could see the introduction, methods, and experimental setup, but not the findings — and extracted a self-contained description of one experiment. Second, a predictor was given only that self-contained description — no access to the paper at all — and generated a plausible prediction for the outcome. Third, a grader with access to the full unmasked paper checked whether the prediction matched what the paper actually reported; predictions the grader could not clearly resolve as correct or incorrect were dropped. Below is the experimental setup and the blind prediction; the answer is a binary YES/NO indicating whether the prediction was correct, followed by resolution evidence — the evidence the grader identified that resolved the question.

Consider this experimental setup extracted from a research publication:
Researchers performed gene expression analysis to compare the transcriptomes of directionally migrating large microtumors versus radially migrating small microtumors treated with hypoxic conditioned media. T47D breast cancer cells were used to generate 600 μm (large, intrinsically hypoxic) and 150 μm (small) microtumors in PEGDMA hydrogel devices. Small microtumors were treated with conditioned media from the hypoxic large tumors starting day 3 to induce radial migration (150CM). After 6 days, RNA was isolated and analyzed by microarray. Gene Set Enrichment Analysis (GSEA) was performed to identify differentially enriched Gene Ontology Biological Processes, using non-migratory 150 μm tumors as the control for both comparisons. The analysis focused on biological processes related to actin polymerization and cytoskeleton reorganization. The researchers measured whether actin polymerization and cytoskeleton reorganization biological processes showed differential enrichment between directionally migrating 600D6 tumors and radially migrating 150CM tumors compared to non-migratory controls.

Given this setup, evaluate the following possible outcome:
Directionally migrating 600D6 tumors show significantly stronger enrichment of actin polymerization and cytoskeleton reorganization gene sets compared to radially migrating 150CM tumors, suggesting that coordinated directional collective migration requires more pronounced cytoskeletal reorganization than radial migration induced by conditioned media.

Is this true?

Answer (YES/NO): NO